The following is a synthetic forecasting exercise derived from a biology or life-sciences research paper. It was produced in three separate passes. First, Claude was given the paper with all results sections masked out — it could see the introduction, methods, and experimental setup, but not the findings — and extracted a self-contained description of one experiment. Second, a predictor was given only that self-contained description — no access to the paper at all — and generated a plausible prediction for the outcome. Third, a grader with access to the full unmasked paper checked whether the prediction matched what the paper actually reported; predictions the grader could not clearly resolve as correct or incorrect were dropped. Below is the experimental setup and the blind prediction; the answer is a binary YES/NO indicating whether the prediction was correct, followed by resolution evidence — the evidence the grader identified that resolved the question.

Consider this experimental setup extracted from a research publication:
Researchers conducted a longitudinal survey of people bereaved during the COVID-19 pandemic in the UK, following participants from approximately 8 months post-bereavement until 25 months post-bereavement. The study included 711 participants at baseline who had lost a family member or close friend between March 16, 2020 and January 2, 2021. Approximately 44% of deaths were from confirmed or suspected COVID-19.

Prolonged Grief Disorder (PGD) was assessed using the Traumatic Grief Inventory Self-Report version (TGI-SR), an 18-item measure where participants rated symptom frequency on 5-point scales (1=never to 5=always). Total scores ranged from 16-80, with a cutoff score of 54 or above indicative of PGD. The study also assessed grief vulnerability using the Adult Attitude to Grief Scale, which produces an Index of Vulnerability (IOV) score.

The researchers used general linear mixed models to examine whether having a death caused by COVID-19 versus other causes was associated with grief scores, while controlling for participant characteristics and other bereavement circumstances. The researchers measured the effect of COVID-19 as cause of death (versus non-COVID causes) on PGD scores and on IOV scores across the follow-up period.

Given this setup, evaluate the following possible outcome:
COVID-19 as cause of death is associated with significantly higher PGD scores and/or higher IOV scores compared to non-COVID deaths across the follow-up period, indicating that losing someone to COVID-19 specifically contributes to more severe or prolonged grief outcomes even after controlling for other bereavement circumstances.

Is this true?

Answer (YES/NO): NO